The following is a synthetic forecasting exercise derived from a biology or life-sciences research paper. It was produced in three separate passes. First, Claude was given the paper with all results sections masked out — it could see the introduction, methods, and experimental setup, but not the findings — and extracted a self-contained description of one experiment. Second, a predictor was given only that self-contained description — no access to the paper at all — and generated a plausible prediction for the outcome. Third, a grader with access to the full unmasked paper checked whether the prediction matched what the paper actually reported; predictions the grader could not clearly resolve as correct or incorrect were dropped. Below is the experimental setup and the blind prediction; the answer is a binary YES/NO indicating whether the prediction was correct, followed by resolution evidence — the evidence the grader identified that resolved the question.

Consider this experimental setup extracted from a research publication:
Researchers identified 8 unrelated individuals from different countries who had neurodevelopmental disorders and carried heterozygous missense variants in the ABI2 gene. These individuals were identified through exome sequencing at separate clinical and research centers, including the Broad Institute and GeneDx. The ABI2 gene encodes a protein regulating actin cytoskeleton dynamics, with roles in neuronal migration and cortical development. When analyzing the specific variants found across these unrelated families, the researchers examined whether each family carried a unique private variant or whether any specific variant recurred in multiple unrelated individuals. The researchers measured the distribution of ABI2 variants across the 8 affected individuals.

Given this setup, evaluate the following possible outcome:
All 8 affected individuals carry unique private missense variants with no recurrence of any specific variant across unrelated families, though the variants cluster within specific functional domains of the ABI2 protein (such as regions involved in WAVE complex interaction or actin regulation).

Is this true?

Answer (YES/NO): NO